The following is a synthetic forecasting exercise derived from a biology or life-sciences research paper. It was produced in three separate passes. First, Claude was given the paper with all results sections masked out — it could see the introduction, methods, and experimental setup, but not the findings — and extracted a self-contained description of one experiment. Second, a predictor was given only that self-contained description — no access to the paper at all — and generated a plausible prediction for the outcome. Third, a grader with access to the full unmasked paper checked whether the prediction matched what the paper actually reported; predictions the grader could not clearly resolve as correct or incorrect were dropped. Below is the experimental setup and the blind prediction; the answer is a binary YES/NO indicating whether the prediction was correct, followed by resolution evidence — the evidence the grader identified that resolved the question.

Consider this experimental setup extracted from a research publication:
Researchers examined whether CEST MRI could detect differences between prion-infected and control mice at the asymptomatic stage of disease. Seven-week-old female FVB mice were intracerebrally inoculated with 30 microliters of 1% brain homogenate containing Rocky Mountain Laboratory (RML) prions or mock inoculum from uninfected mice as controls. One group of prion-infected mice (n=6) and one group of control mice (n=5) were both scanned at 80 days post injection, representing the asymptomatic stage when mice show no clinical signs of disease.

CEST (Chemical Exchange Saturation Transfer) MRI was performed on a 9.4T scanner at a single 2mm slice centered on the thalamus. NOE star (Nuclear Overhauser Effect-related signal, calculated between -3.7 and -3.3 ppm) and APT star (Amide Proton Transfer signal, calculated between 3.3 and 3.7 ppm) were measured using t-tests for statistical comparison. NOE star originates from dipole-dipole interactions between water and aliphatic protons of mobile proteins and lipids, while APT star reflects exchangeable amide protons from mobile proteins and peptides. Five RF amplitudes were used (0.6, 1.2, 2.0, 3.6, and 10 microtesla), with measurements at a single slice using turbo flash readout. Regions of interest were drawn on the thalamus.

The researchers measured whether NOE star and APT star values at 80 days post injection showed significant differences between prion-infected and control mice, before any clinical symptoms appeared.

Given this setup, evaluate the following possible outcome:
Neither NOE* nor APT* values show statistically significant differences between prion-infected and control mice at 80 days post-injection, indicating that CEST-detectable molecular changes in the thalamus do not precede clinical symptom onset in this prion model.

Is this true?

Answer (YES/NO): NO